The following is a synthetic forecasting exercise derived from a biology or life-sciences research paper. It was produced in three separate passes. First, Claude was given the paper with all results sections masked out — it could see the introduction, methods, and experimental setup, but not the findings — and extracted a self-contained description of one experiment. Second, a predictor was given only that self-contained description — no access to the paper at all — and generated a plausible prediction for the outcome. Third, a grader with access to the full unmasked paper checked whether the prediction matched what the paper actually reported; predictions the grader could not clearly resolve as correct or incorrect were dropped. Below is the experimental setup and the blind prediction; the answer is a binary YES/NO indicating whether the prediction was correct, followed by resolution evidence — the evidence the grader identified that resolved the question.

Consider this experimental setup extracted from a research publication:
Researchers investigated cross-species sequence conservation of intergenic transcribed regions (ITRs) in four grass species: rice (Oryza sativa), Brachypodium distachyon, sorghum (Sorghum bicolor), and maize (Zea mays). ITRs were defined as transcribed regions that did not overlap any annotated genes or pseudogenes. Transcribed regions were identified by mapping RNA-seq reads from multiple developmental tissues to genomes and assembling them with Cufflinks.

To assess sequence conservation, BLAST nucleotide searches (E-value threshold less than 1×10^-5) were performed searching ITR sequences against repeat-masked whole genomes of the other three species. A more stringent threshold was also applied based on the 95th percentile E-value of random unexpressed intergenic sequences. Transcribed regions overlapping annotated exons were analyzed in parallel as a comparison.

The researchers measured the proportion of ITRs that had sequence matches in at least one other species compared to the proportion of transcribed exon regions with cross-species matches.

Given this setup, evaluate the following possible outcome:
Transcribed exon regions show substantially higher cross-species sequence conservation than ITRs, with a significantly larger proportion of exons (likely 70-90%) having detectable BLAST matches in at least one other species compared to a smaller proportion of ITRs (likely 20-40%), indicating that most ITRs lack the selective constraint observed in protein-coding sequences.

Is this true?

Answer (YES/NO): NO